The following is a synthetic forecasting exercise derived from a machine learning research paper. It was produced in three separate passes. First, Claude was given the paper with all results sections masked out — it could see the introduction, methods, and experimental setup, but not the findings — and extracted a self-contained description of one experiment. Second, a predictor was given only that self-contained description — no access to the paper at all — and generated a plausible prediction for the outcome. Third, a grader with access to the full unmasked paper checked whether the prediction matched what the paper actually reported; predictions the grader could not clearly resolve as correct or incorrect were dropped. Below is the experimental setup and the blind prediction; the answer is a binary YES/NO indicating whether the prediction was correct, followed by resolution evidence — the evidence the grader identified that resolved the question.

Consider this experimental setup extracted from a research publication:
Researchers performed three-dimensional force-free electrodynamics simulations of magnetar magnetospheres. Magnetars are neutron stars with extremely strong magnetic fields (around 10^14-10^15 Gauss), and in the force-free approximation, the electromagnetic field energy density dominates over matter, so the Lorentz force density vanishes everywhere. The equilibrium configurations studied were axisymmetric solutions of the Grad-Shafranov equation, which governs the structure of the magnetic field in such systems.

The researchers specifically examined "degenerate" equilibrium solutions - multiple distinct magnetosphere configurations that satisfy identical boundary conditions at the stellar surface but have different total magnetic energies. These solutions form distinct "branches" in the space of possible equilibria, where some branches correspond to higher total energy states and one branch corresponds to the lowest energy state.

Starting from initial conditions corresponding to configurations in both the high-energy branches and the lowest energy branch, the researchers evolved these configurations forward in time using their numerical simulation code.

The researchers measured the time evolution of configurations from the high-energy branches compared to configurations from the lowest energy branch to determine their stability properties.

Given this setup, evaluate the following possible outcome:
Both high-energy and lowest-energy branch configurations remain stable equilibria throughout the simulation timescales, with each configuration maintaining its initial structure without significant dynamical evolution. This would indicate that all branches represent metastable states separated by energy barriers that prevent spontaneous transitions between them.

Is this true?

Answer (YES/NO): NO